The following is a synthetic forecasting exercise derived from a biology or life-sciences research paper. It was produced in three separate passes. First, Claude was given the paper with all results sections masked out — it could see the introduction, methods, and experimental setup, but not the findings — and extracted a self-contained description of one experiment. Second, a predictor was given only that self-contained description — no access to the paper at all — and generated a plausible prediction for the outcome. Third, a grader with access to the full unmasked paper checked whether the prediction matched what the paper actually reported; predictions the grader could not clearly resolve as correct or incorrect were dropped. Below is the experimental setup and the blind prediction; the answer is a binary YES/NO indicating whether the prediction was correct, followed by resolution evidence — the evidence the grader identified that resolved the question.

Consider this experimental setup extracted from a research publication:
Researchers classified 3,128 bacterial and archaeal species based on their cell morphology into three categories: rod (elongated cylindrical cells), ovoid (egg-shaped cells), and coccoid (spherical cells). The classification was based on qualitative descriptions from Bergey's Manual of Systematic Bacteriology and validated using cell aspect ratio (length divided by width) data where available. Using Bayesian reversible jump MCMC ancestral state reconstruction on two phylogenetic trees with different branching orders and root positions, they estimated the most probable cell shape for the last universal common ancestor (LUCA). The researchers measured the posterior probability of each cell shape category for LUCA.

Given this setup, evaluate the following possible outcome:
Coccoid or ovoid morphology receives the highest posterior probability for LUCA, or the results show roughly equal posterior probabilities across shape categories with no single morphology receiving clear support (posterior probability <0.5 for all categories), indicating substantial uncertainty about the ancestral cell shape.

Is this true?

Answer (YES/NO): NO